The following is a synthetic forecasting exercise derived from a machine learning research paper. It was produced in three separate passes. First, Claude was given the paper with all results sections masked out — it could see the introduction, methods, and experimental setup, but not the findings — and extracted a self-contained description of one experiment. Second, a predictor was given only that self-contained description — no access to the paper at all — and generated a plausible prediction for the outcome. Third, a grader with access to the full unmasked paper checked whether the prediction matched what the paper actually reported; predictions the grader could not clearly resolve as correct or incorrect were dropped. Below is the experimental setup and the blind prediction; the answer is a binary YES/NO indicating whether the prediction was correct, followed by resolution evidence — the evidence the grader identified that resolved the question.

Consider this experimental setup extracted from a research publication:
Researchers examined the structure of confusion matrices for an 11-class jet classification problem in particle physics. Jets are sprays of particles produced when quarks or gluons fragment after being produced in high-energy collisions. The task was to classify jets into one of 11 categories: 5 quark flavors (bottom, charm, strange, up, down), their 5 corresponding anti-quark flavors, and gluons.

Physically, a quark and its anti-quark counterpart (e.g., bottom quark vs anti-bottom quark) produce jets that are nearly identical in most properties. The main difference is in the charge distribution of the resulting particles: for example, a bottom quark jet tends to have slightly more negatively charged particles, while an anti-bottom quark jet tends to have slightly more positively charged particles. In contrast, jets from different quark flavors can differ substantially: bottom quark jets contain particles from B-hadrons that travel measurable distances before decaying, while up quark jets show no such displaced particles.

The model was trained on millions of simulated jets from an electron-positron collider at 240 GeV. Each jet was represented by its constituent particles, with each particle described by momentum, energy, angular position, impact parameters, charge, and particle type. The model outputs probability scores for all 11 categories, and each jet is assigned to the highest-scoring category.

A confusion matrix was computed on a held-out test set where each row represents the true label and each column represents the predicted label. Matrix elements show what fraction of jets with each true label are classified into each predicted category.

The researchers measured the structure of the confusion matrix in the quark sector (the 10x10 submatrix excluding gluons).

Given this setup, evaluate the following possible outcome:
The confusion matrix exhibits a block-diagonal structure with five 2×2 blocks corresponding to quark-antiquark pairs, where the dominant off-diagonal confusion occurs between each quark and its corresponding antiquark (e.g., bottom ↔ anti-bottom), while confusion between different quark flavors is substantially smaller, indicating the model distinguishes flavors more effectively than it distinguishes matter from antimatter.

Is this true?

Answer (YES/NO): YES